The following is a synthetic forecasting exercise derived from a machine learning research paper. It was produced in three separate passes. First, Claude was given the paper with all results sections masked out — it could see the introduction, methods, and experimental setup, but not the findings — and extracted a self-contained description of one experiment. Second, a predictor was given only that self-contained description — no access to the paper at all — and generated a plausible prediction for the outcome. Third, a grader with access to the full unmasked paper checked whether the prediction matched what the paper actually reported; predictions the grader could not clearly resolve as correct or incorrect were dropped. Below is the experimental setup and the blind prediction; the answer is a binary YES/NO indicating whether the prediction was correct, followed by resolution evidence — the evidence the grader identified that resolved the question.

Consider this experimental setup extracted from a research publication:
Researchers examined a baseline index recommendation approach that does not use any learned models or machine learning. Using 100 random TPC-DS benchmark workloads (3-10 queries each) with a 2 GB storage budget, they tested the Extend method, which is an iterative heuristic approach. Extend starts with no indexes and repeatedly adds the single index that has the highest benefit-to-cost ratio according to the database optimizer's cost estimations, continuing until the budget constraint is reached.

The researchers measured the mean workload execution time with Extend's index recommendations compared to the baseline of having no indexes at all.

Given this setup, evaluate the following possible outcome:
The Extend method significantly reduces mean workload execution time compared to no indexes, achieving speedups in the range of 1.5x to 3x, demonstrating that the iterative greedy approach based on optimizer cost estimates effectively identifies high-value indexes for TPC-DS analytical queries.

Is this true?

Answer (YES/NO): NO